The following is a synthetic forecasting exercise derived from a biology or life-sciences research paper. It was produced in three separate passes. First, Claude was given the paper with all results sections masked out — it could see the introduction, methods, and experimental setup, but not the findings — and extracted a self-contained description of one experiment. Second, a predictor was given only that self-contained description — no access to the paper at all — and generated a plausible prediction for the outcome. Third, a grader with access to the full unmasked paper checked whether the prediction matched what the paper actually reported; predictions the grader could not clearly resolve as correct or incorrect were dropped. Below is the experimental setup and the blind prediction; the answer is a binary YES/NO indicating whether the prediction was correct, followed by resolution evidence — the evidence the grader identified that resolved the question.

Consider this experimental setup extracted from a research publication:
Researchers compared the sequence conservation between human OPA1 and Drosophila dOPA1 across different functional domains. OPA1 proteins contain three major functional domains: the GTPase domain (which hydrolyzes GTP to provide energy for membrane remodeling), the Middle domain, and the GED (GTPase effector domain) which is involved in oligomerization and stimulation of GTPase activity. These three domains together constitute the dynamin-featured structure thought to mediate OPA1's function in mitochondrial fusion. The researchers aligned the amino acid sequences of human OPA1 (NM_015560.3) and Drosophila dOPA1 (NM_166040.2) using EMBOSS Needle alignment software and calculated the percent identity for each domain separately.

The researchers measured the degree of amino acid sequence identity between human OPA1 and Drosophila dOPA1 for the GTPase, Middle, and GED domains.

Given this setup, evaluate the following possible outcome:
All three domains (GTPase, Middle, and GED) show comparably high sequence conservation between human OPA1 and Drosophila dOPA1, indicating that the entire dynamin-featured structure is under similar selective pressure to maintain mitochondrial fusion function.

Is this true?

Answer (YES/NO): NO